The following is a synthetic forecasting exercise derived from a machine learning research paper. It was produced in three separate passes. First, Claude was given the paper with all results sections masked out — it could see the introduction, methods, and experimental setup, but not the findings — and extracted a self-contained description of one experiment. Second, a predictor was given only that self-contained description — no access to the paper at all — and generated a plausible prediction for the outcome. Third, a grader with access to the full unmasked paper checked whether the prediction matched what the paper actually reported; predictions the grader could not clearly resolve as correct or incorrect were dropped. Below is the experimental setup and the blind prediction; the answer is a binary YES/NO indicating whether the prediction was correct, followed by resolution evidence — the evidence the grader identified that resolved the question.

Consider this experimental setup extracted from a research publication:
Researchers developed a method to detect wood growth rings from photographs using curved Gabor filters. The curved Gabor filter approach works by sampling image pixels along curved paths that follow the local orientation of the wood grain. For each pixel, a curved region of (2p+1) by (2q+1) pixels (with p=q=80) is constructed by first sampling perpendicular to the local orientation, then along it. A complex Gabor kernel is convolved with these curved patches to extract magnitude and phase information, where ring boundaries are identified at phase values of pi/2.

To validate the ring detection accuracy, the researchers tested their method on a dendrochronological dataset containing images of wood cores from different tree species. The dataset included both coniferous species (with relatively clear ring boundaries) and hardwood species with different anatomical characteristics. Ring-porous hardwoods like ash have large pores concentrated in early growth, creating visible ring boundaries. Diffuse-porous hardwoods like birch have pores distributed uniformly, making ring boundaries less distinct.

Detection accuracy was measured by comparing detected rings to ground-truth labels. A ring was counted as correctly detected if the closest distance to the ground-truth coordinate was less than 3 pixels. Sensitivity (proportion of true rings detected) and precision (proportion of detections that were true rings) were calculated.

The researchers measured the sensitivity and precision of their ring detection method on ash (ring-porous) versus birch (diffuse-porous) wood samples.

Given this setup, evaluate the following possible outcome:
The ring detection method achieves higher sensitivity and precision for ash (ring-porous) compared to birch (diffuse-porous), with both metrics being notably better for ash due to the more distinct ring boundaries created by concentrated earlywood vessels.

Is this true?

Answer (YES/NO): YES